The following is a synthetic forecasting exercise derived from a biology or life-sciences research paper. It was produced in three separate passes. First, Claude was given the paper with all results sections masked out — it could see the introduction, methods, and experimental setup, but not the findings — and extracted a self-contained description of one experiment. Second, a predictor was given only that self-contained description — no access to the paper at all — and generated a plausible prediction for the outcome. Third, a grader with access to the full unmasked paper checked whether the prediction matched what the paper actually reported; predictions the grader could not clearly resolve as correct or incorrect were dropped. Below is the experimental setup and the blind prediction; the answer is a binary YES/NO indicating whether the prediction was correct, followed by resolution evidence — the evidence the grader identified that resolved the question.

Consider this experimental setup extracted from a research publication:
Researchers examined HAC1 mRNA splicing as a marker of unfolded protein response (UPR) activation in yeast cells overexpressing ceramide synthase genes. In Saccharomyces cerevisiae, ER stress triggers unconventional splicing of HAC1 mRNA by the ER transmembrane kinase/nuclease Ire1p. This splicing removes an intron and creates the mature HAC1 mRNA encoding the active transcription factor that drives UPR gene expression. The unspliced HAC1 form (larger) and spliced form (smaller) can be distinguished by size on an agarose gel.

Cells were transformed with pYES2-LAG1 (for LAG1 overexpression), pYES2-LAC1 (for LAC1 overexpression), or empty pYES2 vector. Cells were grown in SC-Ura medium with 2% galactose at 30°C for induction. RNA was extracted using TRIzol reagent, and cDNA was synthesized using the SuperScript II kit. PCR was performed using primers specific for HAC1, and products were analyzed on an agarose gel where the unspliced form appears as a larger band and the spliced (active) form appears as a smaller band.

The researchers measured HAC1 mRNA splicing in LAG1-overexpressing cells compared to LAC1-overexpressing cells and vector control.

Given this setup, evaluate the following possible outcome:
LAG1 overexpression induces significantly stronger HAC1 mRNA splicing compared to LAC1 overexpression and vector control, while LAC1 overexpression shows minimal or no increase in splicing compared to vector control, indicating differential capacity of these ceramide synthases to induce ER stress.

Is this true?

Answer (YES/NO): NO